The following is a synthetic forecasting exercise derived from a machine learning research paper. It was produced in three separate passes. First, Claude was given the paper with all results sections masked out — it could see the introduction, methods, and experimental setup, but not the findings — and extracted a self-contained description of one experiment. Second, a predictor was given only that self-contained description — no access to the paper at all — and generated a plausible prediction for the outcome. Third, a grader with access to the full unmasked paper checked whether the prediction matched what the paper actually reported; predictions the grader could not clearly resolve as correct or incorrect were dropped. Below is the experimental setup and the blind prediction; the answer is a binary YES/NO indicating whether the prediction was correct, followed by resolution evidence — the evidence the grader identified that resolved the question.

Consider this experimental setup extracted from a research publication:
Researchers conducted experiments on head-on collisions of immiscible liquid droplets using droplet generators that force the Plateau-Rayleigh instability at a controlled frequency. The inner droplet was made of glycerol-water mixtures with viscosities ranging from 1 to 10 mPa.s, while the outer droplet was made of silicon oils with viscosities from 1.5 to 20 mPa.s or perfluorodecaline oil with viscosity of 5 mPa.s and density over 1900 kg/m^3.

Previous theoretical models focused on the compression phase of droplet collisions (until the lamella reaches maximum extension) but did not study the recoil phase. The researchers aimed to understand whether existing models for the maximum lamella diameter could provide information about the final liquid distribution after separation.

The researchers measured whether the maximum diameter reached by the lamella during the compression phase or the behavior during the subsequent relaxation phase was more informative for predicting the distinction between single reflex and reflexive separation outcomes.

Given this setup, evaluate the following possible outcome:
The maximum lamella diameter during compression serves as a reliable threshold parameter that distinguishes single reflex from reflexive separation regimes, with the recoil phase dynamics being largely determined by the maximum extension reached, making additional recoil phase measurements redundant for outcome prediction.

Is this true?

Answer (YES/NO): NO